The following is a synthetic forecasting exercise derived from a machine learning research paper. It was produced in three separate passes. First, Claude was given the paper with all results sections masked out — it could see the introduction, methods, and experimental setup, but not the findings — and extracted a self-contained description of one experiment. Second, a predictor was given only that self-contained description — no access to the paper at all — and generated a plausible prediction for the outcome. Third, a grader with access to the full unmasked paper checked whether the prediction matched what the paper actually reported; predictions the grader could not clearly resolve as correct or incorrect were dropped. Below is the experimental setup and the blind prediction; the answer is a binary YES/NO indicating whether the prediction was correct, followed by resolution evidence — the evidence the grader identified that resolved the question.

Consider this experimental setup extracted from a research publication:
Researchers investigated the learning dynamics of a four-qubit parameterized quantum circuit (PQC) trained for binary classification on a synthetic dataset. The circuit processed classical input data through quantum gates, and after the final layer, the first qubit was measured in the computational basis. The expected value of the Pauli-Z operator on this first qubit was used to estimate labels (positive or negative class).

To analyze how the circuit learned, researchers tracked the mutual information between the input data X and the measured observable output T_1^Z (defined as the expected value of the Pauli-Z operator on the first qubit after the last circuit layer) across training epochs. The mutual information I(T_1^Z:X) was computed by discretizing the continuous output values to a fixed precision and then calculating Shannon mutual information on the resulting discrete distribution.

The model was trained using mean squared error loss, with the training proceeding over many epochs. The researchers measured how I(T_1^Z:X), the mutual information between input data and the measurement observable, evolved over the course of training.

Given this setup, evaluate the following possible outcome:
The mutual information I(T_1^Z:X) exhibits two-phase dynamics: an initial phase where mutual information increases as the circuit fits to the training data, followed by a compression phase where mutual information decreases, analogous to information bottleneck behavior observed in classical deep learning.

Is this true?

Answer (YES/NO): YES